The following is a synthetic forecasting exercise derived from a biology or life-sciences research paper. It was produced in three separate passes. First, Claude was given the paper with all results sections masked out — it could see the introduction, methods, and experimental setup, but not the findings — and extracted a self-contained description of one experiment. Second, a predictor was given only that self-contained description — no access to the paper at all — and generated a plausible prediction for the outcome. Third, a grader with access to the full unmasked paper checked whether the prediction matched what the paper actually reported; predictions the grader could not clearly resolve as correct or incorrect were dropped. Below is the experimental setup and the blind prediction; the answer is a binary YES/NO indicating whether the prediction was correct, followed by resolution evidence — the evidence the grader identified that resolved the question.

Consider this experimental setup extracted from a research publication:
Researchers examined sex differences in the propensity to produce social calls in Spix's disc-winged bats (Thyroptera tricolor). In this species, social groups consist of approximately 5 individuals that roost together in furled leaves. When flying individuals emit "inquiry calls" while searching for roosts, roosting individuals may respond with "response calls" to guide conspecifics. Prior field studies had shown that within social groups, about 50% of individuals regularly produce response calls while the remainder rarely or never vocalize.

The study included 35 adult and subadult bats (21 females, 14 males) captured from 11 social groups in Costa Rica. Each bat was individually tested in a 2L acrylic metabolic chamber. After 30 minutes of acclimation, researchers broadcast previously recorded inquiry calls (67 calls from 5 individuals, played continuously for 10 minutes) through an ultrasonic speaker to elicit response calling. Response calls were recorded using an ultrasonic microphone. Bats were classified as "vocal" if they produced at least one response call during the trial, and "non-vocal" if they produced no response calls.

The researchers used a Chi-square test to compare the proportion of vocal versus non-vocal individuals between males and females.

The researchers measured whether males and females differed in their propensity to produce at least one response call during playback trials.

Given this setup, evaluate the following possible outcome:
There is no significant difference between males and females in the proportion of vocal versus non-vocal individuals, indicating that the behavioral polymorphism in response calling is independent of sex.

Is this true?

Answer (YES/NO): YES